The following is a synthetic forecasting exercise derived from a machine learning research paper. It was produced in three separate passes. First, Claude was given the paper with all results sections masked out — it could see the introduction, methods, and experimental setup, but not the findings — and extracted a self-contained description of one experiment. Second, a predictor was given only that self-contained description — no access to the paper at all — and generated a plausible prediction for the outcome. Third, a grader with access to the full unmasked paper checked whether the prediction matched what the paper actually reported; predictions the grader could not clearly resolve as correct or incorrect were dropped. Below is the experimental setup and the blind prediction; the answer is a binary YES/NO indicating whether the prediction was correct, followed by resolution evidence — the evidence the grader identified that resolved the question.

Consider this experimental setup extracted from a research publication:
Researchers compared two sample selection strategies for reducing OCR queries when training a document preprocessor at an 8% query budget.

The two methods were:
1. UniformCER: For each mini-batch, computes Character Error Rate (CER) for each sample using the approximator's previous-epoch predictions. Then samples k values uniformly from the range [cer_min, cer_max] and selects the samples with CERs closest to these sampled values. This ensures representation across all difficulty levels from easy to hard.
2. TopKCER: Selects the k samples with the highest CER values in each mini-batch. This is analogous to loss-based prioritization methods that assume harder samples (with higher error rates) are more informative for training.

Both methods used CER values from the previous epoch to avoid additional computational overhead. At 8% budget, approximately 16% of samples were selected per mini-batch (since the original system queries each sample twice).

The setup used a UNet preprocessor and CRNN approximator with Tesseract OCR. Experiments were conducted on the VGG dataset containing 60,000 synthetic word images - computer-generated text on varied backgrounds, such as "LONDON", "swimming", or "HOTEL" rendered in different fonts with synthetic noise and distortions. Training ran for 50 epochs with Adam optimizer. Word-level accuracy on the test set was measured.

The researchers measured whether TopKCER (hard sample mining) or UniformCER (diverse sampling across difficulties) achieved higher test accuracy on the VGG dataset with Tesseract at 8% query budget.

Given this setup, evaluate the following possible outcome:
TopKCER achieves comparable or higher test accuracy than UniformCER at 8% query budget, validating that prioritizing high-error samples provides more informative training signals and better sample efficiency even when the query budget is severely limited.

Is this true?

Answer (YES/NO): NO